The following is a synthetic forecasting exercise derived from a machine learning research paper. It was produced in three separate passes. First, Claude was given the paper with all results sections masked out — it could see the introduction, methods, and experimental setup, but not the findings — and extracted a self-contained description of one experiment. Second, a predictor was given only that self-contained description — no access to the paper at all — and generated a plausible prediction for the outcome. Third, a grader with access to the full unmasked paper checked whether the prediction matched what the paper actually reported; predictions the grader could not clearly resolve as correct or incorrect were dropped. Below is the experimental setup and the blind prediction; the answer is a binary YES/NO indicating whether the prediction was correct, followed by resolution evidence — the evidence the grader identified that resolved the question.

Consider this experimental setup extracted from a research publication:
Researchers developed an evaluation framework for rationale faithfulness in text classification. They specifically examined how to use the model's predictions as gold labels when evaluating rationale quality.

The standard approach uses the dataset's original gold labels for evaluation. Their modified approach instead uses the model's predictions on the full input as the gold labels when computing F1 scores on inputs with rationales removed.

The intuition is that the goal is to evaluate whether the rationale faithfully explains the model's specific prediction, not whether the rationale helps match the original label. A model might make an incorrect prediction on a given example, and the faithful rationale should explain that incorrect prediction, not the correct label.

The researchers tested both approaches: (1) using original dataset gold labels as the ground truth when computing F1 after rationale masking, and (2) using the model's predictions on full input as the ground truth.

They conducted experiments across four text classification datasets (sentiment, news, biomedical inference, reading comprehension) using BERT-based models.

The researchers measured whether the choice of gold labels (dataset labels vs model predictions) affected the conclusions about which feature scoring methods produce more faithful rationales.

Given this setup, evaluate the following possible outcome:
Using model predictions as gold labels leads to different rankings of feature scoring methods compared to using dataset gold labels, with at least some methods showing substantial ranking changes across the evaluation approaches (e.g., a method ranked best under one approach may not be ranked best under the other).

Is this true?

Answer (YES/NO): NO